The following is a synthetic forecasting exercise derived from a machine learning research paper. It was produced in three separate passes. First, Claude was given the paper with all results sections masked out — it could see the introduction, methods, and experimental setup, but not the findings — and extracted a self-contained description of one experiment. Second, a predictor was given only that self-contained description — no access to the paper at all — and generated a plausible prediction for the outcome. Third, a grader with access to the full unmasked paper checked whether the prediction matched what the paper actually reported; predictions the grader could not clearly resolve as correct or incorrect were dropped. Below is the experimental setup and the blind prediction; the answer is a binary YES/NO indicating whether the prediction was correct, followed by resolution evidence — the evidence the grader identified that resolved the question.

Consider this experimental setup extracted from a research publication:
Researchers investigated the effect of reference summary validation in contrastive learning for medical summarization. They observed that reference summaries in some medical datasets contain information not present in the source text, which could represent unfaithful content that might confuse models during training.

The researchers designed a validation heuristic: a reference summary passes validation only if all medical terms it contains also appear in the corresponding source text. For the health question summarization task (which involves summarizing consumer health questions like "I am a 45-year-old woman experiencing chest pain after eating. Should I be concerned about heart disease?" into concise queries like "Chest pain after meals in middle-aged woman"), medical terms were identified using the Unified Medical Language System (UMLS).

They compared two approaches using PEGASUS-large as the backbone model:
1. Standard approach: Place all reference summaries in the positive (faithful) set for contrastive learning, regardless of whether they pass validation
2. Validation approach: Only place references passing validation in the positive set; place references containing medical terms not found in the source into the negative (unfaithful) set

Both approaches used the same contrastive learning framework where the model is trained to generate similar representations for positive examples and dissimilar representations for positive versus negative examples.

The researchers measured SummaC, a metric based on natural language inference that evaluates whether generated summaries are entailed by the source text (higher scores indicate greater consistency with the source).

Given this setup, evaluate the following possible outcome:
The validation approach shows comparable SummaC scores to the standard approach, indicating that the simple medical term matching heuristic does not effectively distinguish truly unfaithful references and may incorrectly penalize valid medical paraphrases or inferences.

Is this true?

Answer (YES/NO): NO